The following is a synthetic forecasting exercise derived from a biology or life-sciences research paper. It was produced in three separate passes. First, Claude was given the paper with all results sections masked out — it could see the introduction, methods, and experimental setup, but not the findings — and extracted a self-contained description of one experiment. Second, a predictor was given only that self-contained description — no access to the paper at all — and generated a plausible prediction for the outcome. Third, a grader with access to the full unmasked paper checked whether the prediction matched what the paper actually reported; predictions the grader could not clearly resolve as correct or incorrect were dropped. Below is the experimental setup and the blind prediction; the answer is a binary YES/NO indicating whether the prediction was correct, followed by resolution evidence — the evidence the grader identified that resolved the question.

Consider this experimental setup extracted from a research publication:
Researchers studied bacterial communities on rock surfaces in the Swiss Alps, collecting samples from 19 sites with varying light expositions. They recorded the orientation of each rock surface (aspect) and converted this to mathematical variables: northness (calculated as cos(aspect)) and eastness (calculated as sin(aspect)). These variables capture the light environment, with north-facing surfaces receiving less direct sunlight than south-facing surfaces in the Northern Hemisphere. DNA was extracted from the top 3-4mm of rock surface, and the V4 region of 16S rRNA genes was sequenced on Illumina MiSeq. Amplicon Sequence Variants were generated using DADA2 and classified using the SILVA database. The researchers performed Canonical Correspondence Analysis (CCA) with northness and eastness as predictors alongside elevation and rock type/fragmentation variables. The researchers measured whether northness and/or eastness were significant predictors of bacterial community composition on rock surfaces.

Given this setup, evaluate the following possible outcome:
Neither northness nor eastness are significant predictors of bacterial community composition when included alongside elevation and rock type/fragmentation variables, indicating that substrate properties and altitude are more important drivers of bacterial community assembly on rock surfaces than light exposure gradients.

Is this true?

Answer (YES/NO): NO